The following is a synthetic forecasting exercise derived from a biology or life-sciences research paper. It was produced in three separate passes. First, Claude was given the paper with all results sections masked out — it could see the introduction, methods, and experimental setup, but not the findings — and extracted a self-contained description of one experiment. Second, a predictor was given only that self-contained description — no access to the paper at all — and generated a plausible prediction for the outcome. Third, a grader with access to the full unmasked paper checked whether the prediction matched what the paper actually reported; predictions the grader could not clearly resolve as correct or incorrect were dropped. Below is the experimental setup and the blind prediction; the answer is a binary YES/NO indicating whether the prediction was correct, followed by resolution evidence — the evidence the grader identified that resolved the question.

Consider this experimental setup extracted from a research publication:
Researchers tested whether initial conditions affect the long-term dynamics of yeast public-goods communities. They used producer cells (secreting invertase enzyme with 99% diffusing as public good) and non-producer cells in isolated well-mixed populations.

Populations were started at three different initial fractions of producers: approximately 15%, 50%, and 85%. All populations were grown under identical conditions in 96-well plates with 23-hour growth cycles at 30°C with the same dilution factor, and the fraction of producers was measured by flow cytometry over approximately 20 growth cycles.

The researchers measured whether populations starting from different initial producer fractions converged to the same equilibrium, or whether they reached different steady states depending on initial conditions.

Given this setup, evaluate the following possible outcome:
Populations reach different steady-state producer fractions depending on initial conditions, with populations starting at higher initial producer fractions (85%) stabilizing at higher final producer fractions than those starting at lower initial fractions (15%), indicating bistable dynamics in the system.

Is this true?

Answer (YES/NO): NO